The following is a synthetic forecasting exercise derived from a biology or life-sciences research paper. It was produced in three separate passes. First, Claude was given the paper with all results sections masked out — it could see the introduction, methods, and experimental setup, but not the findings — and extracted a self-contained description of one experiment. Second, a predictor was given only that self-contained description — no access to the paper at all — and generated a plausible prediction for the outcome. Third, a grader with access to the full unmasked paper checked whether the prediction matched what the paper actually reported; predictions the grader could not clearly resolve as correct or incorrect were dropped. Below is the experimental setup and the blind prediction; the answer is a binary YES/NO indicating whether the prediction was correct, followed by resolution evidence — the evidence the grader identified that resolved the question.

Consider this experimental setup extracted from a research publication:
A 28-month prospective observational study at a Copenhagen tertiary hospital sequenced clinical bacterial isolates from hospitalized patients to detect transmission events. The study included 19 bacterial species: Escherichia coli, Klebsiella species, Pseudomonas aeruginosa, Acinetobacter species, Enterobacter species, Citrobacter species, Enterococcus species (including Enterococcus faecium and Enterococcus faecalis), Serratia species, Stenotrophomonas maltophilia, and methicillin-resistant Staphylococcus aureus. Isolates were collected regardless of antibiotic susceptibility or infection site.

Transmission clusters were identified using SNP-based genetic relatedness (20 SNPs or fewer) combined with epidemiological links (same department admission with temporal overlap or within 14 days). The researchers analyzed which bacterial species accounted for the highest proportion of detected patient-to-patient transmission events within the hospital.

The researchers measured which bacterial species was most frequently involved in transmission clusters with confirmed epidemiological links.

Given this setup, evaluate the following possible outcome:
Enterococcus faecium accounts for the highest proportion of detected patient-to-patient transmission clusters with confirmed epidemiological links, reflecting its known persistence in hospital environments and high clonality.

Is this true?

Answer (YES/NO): YES